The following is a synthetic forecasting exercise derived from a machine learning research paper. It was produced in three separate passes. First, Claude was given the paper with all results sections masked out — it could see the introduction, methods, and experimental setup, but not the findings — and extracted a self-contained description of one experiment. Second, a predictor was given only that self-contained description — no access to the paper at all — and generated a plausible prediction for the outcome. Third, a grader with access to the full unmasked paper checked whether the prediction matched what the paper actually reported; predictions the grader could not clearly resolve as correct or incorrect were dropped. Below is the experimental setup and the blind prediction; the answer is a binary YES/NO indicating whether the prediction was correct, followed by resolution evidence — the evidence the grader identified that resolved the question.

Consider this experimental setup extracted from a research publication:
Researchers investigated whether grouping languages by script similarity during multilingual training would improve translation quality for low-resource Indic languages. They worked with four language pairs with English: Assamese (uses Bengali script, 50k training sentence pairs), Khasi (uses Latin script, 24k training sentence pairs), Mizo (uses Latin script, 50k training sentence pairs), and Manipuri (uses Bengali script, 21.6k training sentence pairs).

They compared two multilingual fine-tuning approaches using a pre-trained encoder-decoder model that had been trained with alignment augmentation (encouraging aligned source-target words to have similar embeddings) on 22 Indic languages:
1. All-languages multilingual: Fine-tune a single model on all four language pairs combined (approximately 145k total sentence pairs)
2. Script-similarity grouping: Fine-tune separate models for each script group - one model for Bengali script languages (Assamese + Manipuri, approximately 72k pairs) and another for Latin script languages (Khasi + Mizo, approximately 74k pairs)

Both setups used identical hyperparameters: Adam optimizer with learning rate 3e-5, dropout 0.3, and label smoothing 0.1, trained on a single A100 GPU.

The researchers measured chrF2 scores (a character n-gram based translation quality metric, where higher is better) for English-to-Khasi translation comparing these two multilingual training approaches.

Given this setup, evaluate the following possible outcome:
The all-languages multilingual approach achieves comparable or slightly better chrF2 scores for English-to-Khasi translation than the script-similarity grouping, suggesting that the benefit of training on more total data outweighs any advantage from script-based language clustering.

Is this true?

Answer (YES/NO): NO